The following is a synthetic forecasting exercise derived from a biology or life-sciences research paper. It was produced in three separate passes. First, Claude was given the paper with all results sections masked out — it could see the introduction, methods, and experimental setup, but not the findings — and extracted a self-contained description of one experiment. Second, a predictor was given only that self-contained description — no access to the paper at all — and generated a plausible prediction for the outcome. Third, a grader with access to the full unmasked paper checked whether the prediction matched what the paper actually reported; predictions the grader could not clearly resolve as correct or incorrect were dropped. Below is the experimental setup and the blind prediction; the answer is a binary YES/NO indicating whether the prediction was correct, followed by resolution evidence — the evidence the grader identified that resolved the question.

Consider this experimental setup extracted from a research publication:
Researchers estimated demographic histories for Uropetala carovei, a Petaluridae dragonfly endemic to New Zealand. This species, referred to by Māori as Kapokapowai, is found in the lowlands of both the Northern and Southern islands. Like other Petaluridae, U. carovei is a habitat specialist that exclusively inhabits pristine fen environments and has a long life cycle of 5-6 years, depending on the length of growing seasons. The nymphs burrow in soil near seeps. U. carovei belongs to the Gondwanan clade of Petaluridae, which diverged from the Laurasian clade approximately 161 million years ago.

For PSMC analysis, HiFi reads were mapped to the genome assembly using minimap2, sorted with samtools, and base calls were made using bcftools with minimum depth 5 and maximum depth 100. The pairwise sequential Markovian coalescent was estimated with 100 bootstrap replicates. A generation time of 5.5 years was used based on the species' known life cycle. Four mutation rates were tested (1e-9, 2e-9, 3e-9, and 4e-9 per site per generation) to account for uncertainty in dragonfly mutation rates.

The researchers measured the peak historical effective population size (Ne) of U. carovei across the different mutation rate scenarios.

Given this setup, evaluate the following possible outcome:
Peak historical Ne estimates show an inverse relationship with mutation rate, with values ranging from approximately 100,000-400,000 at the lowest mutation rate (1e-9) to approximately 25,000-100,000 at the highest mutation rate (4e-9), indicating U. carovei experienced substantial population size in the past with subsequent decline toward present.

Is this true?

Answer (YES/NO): NO